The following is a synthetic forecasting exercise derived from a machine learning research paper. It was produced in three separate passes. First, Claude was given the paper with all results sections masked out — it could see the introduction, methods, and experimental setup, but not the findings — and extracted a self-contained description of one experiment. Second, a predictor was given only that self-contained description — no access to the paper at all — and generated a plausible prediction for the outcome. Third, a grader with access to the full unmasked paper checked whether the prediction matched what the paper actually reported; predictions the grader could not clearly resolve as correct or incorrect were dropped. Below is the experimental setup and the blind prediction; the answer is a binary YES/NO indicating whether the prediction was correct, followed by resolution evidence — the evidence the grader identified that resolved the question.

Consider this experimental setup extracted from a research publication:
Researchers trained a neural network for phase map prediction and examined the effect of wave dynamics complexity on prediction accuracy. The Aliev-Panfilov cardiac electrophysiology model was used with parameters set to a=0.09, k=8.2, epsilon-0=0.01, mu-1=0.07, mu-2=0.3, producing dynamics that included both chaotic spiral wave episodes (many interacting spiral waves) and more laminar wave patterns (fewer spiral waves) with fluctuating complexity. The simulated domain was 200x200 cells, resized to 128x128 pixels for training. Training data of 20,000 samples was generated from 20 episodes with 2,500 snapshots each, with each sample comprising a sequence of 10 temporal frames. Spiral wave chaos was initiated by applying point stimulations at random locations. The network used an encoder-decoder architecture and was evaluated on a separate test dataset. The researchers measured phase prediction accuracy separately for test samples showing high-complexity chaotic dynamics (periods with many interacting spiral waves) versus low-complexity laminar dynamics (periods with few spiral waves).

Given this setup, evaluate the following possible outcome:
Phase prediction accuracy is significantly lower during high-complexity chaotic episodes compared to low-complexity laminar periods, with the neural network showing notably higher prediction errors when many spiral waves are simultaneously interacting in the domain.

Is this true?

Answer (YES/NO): NO